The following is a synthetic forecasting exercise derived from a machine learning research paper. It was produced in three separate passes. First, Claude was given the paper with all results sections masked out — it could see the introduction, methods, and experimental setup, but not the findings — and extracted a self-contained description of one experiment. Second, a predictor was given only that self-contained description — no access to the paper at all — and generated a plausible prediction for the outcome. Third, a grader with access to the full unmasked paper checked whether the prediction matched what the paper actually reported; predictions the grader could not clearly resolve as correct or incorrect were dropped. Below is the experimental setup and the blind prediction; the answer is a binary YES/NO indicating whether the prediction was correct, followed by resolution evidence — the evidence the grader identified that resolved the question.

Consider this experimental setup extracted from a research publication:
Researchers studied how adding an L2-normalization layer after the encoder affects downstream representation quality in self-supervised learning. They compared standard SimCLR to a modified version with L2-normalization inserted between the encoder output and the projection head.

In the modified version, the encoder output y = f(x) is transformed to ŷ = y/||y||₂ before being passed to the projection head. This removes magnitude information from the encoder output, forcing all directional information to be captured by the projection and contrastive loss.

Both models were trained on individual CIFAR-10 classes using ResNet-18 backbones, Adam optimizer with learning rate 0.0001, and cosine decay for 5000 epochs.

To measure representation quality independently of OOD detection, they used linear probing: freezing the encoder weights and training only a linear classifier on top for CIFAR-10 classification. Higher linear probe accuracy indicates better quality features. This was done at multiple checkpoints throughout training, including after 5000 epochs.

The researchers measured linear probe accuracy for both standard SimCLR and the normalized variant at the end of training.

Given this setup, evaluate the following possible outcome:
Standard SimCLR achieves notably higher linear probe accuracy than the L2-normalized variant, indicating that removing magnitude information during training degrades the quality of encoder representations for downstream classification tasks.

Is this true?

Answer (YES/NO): NO